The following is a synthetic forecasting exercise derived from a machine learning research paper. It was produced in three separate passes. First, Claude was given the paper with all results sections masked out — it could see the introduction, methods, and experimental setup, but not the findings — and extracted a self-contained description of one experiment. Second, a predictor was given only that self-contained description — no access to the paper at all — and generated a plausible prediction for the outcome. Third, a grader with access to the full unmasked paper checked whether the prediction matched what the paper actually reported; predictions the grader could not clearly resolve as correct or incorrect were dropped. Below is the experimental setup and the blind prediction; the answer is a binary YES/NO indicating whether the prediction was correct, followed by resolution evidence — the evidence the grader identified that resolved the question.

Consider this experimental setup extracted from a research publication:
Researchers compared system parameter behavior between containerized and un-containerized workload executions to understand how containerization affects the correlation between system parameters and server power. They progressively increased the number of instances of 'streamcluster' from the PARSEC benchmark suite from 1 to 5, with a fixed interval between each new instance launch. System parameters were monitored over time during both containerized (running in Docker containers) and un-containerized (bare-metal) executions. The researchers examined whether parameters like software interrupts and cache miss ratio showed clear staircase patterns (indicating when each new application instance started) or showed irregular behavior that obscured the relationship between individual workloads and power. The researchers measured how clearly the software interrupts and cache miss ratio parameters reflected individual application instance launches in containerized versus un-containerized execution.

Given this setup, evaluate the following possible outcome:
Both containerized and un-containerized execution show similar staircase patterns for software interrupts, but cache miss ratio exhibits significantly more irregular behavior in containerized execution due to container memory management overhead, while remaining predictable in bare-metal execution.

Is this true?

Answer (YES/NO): NO